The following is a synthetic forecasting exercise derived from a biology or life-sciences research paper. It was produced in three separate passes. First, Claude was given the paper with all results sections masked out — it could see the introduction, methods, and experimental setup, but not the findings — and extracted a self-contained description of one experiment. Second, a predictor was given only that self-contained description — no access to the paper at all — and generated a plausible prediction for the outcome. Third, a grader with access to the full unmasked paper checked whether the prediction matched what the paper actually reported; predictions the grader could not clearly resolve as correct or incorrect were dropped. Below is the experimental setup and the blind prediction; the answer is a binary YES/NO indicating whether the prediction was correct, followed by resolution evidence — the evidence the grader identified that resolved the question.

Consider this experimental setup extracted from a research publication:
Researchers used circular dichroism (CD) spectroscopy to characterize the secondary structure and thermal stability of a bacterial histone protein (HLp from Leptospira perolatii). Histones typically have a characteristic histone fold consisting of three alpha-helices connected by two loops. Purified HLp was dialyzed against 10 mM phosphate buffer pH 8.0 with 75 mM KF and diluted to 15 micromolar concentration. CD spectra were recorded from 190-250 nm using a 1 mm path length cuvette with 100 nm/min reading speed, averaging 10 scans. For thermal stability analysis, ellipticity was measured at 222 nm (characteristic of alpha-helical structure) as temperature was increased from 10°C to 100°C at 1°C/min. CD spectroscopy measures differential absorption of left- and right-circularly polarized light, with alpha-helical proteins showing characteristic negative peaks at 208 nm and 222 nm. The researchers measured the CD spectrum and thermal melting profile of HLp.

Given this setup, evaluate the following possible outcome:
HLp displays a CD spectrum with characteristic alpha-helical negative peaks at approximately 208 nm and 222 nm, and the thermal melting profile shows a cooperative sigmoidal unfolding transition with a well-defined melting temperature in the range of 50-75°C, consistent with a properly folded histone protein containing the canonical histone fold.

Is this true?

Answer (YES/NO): YES